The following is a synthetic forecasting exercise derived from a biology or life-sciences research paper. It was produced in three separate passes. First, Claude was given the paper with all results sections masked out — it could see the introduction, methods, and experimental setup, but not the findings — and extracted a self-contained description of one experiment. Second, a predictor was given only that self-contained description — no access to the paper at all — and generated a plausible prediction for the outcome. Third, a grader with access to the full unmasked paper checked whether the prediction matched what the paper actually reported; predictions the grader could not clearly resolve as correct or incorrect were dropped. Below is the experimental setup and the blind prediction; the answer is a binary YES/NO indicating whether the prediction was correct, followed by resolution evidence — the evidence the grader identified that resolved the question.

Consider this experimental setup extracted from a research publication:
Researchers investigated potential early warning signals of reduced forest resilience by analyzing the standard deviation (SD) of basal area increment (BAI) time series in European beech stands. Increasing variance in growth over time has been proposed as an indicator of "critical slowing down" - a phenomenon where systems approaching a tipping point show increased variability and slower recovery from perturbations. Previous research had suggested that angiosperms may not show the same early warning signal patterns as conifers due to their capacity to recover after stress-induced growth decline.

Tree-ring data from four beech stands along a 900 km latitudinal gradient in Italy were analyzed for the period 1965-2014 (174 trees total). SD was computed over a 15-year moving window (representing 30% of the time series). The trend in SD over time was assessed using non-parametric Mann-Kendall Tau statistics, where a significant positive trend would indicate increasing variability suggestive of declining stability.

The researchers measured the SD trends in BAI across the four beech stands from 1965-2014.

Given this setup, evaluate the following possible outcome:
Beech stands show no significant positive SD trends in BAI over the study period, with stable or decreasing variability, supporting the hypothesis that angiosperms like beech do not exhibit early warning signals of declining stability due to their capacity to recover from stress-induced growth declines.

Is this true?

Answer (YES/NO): NO